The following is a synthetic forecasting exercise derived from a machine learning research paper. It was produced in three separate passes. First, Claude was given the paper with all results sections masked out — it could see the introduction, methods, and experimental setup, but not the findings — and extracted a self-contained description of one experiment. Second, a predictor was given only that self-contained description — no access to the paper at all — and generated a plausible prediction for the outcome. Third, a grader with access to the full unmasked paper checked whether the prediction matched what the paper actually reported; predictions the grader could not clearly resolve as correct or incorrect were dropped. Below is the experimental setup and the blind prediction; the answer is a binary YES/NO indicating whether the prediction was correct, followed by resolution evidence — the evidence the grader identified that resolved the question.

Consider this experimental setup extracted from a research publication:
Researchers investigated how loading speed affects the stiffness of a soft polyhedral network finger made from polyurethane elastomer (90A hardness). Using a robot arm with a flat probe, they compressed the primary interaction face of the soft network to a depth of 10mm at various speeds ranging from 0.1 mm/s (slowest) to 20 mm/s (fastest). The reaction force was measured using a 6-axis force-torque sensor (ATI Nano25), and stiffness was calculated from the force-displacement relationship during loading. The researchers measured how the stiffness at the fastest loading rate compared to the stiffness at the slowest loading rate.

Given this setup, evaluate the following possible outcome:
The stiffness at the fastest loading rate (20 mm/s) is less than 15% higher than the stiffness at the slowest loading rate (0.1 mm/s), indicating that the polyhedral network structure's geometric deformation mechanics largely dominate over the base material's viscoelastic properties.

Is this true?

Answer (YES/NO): NO